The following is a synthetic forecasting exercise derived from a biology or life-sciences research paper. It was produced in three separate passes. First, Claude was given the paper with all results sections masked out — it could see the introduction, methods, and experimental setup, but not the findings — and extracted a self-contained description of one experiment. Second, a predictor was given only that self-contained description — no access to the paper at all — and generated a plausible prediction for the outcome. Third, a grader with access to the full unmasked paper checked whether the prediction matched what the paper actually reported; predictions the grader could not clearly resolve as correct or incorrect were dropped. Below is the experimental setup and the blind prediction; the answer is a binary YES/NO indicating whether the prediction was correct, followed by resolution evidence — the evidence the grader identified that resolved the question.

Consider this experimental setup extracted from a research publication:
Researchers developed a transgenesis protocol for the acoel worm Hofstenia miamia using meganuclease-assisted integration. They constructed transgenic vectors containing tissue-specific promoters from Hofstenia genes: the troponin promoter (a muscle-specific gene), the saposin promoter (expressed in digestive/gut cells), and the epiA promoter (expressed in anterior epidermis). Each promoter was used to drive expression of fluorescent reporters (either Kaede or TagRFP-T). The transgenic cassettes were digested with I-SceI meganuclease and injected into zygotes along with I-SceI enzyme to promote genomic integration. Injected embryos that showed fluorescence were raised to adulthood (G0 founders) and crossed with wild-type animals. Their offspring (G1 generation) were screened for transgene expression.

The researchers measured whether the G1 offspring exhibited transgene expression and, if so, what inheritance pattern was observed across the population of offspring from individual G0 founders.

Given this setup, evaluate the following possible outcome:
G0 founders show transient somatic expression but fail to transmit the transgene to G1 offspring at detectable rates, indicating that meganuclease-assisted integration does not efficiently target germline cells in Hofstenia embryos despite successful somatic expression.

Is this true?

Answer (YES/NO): NO